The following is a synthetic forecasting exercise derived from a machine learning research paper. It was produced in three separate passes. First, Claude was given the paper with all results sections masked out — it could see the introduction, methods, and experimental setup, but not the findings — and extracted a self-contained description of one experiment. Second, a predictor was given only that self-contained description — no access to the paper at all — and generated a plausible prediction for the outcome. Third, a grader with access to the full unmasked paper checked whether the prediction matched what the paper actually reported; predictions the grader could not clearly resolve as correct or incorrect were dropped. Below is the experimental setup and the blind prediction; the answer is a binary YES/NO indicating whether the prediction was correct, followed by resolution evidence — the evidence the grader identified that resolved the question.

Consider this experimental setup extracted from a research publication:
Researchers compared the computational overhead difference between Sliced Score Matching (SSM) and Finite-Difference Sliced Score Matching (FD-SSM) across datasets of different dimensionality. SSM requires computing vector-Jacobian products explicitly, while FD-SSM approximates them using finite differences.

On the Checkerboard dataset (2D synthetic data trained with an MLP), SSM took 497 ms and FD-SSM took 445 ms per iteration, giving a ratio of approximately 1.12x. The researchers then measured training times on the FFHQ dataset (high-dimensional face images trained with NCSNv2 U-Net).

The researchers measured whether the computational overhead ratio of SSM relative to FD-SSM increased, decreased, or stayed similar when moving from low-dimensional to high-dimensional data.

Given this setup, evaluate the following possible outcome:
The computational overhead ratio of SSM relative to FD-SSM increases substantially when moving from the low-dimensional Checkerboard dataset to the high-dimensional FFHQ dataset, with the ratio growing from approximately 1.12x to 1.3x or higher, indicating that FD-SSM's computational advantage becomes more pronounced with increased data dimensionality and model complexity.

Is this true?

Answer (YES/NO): YES